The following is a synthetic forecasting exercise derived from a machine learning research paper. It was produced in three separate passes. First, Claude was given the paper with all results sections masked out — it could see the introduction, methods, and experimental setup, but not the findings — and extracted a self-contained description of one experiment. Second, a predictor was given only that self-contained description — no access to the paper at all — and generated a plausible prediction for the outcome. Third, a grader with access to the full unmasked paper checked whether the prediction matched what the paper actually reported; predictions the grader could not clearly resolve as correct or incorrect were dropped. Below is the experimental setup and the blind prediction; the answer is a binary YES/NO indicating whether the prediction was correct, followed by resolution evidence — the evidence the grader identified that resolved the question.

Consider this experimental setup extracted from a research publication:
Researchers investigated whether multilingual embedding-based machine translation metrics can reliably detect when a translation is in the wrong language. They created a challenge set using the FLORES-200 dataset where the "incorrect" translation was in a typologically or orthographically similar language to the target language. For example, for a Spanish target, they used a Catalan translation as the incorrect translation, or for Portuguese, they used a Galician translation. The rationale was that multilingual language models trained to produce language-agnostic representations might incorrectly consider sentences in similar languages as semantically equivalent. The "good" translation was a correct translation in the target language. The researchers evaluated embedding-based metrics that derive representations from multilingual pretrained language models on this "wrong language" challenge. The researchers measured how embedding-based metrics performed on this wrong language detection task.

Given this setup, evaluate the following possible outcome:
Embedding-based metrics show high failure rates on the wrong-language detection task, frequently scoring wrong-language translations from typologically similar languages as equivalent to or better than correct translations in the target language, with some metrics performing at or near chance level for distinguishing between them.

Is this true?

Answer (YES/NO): YES